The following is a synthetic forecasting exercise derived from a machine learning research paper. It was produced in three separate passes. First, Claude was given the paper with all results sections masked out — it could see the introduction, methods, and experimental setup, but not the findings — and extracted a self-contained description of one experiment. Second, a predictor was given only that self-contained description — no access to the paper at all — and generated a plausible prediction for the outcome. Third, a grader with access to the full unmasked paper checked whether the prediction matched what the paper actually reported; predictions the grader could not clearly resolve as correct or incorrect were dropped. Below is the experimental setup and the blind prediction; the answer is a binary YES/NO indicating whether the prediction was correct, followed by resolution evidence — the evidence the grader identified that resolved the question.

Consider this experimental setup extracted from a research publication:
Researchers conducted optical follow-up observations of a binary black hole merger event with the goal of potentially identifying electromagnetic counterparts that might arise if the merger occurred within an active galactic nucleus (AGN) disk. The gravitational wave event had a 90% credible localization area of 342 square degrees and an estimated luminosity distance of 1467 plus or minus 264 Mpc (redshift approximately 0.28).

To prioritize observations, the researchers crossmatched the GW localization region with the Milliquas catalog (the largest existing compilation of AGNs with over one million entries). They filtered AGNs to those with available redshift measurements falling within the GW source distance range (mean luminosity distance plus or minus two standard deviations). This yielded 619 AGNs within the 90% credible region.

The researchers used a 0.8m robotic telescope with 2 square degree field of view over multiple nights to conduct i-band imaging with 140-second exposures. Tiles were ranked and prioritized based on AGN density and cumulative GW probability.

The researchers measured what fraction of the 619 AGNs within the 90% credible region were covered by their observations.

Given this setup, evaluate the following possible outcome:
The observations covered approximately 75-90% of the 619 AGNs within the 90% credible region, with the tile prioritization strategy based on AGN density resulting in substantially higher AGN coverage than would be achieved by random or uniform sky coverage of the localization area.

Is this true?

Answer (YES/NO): NO